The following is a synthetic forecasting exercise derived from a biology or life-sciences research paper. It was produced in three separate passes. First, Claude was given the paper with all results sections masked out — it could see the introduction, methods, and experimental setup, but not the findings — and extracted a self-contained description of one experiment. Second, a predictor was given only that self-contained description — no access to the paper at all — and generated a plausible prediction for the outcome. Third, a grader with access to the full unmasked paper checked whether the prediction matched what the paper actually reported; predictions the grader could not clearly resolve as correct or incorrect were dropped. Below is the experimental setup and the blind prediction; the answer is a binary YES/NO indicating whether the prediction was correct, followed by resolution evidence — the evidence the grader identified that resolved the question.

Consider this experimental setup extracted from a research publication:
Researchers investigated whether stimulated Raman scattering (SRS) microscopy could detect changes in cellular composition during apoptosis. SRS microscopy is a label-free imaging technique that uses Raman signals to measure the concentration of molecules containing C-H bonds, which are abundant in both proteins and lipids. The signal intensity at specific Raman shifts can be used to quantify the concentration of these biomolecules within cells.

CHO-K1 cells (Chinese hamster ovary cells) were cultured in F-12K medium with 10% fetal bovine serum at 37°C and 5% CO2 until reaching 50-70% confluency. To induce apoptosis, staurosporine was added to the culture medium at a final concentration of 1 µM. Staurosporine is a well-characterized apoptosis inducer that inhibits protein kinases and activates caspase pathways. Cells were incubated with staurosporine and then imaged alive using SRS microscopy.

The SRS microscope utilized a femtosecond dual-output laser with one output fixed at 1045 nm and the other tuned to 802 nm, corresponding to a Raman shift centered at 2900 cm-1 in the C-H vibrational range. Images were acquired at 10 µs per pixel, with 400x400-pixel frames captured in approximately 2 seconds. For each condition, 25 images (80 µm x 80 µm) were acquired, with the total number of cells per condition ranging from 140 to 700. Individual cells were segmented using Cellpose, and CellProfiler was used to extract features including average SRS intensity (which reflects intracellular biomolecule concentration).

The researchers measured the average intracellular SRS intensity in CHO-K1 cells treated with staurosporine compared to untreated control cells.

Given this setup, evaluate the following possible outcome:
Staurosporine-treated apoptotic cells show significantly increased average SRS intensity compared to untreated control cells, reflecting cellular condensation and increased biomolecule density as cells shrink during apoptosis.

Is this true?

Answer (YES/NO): YES